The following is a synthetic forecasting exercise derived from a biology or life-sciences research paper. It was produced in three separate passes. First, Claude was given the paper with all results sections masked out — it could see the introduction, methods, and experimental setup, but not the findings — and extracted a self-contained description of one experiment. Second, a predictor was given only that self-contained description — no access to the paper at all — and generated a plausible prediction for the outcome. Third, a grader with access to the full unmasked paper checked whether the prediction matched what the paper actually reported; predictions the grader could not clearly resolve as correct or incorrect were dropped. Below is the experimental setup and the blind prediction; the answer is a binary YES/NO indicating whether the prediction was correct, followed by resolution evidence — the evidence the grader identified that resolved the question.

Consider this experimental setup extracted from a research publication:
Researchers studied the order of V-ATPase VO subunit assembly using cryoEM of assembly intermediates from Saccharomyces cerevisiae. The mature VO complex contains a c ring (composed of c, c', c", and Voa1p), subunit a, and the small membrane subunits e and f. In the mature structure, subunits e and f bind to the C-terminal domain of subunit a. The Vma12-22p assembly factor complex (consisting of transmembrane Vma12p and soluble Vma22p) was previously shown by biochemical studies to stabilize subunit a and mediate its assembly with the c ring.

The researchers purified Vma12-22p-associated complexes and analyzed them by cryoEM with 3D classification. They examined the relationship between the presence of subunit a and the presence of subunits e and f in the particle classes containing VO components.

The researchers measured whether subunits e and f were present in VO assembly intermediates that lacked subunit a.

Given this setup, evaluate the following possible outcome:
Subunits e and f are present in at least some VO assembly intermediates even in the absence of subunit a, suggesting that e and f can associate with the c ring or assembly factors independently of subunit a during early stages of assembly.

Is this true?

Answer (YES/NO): NO